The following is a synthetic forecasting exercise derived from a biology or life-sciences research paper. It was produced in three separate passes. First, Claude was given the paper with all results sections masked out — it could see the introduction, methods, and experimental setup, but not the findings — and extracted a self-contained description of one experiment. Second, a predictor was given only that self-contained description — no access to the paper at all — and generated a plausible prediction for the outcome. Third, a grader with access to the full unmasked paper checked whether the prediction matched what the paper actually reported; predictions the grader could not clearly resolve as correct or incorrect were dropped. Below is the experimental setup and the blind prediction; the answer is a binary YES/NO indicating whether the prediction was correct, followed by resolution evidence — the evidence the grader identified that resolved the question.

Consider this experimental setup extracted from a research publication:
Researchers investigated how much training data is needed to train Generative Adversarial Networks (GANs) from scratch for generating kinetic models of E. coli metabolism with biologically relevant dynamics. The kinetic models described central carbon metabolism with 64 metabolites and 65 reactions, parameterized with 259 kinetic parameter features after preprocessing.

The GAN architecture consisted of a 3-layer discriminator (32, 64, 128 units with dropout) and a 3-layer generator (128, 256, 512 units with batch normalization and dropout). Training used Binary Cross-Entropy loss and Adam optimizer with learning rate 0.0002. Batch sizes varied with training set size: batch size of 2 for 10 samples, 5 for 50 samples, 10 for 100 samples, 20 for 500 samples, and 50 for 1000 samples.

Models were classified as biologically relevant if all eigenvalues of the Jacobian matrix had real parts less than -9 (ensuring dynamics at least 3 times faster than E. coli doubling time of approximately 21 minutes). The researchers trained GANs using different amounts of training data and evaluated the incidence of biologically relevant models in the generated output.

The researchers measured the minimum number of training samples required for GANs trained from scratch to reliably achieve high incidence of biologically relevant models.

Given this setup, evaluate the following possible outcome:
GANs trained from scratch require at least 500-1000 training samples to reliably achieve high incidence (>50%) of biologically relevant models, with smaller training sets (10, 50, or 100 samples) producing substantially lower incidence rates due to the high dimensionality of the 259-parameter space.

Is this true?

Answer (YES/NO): YES